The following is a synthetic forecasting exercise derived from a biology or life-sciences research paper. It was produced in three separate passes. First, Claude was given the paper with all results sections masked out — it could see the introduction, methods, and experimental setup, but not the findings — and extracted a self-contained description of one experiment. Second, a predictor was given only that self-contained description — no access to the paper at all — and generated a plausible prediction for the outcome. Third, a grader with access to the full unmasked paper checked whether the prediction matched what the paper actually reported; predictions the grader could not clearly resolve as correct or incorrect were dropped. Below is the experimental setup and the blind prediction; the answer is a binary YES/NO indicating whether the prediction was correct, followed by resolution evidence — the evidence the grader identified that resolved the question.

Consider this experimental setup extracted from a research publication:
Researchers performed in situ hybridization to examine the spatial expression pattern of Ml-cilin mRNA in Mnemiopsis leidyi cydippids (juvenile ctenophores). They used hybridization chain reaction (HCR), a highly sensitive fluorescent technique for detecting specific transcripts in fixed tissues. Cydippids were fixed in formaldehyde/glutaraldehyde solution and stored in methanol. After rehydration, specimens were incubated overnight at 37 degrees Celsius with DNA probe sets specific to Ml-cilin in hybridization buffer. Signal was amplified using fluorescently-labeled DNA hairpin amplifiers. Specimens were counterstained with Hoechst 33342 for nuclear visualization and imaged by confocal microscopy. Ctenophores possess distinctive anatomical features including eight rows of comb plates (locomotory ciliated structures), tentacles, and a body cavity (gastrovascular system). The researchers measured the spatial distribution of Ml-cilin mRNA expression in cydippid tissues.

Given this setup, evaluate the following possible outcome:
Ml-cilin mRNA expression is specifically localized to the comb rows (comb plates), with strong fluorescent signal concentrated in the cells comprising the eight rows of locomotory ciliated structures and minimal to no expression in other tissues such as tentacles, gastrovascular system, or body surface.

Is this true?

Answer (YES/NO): NO